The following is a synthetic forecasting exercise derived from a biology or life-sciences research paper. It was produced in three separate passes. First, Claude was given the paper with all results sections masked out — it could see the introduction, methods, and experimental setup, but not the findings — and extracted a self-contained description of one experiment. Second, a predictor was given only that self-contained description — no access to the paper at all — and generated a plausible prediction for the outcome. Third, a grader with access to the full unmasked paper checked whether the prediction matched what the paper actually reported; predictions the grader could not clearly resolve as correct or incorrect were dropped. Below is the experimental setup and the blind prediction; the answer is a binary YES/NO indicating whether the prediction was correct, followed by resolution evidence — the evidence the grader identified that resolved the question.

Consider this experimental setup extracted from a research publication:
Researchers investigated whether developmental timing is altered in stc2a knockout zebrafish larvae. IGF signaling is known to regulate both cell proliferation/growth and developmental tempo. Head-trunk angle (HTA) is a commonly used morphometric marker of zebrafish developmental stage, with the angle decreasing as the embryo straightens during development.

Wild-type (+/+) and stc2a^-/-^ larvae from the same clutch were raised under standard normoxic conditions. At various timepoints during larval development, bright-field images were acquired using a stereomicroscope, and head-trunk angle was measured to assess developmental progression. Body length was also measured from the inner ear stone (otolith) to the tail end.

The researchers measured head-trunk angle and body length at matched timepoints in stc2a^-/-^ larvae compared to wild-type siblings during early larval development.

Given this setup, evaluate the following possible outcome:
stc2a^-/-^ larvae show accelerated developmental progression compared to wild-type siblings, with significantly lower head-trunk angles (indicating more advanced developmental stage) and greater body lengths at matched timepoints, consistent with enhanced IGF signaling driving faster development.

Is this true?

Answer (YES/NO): NO